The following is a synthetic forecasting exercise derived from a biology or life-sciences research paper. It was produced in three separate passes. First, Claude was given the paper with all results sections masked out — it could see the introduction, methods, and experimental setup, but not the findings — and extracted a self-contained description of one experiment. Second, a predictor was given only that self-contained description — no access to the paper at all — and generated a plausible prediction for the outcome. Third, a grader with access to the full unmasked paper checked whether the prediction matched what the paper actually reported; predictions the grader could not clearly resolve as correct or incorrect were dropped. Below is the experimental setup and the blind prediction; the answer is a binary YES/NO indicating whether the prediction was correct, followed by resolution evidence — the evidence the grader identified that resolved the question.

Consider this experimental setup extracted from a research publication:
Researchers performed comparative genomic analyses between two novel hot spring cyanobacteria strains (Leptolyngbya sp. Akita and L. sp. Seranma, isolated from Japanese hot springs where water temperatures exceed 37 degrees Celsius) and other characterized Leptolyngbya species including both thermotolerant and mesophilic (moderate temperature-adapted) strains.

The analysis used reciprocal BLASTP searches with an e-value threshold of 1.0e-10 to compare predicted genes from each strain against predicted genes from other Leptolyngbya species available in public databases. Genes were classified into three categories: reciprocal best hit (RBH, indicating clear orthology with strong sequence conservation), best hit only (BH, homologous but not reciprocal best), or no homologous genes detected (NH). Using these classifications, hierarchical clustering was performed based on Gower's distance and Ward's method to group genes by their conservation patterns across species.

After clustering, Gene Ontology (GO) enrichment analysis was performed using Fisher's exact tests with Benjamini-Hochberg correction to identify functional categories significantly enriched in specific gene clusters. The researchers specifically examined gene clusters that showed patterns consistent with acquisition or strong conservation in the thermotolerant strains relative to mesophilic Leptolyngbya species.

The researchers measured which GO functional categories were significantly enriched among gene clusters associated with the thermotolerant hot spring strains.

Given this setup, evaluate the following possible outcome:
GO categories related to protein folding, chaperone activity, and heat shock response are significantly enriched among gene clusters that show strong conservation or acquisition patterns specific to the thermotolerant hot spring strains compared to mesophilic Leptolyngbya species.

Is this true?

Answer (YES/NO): NO